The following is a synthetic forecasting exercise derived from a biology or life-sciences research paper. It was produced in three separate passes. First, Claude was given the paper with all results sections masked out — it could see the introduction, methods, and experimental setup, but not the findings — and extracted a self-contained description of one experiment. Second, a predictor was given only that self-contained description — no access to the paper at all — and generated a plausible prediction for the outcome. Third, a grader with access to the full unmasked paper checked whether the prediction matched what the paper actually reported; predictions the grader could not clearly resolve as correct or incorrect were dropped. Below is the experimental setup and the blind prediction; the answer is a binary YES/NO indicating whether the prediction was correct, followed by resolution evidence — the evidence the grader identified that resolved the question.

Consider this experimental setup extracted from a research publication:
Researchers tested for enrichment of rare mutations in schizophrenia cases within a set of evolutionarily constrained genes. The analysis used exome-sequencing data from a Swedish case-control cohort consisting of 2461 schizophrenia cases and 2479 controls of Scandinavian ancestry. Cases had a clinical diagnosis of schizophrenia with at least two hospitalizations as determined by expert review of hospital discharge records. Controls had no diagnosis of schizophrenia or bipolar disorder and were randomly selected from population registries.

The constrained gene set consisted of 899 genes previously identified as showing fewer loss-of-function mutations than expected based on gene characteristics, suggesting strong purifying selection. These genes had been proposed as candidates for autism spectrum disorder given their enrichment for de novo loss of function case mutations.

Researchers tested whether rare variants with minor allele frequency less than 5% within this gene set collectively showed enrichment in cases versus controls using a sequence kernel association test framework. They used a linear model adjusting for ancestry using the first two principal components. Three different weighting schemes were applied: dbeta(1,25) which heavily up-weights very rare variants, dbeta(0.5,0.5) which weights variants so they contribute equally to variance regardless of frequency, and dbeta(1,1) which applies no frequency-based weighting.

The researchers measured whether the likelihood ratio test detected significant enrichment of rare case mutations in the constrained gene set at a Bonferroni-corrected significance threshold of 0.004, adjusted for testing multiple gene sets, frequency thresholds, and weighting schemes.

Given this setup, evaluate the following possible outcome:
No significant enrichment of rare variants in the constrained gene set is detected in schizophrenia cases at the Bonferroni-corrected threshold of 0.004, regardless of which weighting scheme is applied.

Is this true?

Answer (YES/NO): NO